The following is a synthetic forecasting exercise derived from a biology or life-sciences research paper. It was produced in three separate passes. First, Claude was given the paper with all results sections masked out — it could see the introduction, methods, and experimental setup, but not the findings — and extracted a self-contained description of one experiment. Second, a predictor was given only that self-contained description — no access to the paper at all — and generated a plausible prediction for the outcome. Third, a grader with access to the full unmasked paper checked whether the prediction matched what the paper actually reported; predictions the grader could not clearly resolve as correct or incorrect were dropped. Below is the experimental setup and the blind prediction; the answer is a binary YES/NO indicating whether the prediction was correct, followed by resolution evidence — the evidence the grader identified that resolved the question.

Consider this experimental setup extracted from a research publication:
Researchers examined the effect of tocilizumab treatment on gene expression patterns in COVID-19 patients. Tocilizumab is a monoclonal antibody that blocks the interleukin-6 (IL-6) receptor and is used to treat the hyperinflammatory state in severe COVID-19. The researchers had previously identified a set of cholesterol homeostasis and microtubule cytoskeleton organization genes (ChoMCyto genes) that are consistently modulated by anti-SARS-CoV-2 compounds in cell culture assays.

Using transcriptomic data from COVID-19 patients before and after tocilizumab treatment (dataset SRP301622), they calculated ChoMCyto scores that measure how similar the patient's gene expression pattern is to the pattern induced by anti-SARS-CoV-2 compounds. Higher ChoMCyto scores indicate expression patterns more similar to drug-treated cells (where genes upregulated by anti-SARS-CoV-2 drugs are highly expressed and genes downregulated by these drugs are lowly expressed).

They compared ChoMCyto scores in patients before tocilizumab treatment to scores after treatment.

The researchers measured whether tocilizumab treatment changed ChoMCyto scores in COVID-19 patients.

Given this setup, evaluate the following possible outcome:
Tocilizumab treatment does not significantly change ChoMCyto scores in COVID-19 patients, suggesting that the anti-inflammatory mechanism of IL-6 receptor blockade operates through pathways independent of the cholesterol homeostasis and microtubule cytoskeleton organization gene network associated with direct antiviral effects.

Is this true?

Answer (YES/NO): YES